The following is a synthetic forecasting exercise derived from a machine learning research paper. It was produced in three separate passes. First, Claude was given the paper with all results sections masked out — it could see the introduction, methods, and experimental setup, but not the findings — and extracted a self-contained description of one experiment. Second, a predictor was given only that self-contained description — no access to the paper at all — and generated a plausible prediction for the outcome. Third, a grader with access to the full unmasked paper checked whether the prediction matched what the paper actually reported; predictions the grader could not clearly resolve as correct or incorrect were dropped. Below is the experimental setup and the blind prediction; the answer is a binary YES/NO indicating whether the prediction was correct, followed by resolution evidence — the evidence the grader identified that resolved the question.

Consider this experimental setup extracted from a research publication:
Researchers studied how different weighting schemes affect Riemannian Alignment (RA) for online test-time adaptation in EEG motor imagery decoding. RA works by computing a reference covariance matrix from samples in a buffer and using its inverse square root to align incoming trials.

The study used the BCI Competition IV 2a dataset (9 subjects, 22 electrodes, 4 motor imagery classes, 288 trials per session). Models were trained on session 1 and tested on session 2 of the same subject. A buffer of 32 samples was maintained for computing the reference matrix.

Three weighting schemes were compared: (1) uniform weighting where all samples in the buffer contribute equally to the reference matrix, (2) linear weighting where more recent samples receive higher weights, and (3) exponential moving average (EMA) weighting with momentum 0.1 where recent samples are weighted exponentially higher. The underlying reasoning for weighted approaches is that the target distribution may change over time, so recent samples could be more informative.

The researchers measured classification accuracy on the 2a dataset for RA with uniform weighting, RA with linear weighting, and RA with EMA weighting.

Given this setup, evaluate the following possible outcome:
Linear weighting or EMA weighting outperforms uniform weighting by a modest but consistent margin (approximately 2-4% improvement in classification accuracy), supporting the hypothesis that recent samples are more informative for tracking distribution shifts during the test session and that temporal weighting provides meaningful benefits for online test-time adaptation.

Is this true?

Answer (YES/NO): NO